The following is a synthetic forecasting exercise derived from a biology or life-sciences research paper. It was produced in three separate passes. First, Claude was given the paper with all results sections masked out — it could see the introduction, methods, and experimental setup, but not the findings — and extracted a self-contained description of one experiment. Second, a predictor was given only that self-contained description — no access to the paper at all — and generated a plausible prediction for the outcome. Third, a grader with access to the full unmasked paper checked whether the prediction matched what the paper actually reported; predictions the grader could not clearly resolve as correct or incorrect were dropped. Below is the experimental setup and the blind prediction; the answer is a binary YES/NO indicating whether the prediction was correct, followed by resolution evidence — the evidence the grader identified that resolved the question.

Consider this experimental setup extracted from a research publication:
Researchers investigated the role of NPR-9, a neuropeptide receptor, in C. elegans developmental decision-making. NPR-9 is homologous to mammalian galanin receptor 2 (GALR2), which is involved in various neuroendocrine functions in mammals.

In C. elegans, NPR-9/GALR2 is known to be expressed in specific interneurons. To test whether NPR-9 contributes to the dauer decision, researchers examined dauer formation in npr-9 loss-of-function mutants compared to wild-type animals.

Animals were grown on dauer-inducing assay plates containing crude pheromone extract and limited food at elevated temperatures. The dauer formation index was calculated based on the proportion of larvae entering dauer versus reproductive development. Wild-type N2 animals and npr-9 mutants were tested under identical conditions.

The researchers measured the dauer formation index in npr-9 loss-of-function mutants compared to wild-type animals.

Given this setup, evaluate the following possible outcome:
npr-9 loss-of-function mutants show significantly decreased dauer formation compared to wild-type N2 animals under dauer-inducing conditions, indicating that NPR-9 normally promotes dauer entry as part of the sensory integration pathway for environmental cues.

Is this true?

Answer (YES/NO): YES